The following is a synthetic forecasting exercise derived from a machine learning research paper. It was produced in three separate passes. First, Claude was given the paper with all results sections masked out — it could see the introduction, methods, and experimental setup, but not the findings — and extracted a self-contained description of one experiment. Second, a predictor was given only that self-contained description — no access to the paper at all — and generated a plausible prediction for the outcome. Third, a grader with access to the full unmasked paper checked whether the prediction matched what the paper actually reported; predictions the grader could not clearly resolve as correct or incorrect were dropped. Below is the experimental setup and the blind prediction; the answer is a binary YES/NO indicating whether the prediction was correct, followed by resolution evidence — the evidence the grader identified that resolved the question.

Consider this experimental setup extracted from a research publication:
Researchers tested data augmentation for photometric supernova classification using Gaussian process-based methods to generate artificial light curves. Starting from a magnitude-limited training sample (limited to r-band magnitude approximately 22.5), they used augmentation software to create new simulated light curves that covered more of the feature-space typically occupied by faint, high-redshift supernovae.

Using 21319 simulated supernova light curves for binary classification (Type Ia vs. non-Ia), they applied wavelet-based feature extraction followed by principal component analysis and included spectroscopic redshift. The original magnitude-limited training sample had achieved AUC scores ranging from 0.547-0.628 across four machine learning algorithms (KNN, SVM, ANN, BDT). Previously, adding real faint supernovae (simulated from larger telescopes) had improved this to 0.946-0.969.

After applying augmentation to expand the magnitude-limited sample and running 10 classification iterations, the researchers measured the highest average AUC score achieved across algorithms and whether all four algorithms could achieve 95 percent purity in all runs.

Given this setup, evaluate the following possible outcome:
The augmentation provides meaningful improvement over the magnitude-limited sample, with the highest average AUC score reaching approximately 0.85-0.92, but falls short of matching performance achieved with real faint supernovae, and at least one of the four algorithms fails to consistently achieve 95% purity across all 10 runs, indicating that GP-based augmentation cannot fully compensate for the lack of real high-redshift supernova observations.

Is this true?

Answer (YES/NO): NO